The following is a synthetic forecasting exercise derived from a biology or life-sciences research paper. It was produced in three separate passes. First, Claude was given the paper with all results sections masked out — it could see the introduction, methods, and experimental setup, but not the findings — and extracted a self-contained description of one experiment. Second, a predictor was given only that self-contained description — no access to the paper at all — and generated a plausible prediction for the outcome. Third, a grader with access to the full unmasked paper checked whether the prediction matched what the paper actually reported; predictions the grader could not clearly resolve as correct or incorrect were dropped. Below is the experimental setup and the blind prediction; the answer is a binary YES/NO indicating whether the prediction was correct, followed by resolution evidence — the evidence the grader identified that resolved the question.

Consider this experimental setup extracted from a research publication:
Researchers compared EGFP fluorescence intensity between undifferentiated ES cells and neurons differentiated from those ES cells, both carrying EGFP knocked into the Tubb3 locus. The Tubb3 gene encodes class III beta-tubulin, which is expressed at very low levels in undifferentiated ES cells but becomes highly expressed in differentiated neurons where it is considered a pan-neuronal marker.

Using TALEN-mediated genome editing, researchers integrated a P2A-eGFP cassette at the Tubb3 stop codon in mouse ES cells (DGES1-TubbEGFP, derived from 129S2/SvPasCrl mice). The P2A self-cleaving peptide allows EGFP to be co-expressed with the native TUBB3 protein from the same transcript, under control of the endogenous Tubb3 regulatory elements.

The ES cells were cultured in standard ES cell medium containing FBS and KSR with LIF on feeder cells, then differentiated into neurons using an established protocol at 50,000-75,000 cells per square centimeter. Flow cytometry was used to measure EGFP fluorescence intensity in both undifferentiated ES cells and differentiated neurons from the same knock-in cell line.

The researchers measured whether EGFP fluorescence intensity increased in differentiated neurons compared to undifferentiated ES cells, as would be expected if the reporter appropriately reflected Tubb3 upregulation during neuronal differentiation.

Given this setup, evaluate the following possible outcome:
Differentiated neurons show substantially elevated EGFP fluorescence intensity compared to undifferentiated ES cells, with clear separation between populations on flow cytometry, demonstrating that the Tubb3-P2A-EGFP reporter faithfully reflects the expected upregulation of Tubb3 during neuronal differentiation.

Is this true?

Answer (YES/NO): NO